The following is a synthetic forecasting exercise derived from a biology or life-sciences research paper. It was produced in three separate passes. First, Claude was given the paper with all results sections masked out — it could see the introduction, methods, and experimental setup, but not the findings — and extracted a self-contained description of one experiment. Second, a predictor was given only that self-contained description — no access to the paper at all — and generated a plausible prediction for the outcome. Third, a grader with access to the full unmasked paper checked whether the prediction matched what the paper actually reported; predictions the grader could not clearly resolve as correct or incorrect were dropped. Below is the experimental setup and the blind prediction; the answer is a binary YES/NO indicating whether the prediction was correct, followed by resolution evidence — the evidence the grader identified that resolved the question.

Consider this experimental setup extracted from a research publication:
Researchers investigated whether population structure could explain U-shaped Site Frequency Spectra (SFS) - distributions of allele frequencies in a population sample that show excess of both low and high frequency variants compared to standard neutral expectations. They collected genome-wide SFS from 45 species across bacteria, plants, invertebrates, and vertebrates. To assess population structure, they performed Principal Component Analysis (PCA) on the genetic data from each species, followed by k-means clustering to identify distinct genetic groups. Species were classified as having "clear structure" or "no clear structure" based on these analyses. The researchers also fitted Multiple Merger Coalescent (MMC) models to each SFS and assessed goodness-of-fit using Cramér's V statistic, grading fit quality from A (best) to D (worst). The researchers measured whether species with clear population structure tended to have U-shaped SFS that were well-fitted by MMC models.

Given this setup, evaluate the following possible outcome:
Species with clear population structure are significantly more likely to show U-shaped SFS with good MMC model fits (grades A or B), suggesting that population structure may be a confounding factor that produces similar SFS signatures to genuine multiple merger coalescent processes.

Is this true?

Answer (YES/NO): NO